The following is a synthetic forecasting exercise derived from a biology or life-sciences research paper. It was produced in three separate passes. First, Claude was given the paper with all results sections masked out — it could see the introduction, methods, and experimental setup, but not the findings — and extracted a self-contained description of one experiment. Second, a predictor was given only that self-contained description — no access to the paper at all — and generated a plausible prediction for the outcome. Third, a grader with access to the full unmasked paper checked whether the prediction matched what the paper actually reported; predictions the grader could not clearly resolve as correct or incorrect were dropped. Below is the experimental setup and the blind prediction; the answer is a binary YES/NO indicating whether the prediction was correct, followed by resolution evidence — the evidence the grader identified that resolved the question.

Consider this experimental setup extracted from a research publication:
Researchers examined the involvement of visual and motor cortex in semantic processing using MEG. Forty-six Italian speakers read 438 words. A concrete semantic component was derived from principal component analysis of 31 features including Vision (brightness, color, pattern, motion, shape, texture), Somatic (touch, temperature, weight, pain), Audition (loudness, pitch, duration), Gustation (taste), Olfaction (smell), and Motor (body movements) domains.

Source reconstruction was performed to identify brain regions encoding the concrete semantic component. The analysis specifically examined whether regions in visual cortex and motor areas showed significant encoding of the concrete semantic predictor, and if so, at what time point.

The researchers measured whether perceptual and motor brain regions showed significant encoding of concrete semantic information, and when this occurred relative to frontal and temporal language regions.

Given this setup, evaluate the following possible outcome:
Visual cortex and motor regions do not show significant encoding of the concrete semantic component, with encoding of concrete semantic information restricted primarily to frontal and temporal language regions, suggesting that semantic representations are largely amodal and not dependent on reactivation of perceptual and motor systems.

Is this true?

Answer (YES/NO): NO